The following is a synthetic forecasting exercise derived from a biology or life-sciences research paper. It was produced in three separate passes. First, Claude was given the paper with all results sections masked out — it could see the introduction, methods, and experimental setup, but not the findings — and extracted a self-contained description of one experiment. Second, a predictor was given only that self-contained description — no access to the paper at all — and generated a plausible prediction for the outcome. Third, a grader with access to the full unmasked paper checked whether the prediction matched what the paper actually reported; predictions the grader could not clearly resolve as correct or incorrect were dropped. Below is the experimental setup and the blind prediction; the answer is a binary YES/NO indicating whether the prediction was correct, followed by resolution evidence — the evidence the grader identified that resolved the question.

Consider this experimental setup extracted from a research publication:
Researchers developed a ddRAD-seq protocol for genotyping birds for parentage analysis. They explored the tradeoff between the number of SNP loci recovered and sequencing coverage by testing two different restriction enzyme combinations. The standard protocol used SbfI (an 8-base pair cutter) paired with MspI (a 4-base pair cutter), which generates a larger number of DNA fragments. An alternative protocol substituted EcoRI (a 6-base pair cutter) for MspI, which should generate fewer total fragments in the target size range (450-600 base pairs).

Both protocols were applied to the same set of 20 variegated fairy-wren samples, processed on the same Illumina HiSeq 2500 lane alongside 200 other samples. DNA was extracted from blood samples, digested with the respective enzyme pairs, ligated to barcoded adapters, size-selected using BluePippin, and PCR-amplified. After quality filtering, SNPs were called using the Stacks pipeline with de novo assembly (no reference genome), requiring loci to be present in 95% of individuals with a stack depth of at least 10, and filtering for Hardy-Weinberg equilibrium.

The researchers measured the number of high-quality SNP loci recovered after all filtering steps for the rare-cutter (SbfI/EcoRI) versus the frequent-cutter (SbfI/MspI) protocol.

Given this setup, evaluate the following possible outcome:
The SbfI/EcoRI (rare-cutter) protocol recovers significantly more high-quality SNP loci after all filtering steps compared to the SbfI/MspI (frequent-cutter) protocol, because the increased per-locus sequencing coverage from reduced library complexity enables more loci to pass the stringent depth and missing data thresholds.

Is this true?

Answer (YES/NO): NO